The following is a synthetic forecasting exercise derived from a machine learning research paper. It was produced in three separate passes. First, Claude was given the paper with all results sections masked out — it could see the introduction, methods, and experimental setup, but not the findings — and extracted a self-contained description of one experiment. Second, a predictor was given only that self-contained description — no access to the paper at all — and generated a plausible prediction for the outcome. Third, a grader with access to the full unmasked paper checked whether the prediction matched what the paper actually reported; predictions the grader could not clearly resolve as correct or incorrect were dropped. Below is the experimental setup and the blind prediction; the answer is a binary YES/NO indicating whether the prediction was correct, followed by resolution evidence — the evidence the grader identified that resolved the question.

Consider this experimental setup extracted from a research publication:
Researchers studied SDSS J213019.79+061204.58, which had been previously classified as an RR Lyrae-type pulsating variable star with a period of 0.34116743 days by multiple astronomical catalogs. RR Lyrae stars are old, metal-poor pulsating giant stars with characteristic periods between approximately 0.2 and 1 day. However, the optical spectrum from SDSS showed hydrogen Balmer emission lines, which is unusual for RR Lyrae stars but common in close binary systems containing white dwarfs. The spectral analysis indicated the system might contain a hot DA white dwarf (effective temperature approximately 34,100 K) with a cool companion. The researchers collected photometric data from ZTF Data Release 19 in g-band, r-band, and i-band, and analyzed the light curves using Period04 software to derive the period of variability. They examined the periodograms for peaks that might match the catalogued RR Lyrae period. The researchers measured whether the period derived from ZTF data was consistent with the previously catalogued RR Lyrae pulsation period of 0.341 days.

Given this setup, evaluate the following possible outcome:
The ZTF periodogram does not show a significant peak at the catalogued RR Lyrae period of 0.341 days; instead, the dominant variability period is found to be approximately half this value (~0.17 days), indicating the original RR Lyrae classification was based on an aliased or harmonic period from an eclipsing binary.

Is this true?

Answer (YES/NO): NO